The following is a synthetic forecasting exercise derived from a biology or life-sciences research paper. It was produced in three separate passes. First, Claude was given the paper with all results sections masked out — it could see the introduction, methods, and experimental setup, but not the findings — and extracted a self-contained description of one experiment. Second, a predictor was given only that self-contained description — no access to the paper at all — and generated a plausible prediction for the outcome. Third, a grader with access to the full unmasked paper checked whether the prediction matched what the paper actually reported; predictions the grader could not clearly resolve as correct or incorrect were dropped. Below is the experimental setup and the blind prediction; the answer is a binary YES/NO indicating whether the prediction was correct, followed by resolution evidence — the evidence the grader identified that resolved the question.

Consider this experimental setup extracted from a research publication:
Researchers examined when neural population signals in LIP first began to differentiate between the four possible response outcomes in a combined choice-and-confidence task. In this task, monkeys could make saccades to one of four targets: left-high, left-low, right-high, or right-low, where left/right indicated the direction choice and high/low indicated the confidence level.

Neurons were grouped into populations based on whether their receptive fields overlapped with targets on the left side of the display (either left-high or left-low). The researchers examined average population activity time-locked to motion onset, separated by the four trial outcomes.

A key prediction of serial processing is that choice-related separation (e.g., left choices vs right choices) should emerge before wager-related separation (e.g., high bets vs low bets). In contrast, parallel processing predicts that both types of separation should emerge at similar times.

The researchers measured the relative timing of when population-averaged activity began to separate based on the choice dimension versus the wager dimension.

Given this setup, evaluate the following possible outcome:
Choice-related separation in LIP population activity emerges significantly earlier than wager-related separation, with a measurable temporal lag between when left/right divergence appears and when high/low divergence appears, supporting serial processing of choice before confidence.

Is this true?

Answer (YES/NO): NO